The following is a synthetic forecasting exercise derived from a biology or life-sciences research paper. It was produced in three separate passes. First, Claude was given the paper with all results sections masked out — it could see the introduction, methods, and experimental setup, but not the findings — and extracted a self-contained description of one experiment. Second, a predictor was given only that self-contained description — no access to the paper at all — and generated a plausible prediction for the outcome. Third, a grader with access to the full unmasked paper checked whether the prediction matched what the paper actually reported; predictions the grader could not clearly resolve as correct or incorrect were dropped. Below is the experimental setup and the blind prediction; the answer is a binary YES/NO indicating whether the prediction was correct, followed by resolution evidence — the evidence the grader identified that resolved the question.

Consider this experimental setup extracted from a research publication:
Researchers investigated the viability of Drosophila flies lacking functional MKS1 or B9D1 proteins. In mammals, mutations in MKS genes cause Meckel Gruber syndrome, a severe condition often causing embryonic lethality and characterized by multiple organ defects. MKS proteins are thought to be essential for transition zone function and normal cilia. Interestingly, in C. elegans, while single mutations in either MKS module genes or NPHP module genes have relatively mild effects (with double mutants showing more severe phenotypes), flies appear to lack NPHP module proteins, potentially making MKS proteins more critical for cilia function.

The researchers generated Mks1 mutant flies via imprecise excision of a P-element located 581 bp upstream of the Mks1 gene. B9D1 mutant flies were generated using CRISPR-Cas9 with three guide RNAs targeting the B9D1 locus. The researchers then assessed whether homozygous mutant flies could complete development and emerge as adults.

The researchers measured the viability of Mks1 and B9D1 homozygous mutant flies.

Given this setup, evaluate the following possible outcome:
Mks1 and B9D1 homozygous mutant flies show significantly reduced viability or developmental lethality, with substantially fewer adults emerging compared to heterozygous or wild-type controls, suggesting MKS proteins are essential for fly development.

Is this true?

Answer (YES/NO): NO